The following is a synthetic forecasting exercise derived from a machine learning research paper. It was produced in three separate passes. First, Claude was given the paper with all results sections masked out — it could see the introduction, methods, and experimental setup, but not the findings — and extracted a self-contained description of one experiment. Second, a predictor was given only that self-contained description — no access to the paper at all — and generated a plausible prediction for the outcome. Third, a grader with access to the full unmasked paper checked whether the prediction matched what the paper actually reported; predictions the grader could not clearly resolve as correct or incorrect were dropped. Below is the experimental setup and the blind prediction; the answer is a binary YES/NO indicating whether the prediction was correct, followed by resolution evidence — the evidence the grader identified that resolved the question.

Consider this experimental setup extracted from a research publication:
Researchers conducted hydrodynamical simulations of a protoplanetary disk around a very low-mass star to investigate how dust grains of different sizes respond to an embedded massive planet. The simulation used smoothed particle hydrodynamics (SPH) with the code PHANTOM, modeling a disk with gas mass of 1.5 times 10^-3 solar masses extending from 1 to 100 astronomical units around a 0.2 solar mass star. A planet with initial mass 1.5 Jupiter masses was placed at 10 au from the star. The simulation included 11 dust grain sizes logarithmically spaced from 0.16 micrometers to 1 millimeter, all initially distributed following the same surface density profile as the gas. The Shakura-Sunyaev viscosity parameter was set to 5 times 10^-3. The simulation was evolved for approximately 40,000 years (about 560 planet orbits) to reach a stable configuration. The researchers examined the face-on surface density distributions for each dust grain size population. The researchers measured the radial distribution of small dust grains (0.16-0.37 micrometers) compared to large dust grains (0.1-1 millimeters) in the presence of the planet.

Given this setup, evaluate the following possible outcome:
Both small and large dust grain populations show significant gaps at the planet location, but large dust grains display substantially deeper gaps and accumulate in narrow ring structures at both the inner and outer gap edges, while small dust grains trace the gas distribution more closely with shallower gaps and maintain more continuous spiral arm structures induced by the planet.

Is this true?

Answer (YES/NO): NO